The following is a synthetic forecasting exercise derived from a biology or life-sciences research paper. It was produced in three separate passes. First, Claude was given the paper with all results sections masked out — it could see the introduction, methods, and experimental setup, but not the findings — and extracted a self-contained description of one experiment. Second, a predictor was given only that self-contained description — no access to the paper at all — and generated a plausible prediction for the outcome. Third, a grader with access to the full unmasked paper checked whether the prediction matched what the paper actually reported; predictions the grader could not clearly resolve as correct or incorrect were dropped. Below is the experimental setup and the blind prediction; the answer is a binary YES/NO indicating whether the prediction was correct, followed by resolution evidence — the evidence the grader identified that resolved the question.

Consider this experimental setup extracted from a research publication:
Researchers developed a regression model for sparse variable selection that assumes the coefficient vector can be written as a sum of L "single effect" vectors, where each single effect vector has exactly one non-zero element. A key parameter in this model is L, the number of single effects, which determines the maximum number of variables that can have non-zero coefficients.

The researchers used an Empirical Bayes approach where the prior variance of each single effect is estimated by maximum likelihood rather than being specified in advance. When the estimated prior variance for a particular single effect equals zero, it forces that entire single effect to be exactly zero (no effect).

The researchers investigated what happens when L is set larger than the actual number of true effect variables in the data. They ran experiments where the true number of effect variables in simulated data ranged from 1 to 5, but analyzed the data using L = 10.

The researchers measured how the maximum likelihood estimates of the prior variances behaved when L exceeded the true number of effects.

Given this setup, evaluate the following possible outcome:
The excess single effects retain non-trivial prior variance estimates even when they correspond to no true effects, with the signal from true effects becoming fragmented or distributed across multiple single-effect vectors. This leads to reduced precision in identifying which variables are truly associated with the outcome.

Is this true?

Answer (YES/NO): NO